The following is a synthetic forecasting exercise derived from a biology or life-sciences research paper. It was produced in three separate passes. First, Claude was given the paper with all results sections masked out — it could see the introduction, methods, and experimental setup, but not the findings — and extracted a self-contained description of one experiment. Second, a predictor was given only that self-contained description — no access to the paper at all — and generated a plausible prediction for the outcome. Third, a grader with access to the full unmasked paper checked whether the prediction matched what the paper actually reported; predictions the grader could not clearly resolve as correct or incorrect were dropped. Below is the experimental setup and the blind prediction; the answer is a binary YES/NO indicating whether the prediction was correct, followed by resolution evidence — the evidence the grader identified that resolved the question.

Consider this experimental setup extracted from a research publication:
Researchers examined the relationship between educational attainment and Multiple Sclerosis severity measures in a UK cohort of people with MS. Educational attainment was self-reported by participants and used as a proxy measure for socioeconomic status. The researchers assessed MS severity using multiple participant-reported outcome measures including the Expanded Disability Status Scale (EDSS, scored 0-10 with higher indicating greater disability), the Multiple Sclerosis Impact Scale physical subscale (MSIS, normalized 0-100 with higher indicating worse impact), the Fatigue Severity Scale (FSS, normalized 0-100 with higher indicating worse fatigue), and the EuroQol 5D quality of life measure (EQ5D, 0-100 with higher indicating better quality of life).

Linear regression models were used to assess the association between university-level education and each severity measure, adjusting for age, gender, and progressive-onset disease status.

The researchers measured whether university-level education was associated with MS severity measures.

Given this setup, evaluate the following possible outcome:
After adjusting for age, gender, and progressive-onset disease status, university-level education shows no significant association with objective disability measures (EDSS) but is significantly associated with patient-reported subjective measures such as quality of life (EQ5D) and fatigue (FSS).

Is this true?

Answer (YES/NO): NO